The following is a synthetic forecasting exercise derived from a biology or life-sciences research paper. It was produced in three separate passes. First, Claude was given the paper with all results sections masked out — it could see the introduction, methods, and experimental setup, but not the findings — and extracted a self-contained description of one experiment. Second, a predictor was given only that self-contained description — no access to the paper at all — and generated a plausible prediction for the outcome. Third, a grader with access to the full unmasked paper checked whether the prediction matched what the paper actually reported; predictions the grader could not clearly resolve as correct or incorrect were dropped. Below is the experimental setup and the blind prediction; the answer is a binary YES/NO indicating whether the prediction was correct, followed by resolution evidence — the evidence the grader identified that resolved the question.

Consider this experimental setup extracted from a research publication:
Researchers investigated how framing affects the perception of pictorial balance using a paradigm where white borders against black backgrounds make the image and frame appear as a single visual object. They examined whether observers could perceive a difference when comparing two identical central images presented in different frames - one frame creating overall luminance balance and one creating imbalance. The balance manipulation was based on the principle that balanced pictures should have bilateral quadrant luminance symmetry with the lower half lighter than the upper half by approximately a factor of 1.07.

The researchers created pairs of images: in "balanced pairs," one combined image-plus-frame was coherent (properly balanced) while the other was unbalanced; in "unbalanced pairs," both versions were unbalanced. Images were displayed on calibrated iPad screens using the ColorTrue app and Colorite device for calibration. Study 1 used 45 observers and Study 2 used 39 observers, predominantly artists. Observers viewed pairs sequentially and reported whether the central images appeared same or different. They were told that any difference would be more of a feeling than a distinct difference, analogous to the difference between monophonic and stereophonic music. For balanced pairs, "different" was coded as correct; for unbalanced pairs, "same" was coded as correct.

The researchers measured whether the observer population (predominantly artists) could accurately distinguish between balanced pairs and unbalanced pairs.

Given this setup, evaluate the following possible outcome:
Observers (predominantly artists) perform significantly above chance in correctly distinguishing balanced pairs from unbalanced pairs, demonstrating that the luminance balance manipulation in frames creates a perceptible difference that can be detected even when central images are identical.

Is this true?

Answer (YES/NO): NO